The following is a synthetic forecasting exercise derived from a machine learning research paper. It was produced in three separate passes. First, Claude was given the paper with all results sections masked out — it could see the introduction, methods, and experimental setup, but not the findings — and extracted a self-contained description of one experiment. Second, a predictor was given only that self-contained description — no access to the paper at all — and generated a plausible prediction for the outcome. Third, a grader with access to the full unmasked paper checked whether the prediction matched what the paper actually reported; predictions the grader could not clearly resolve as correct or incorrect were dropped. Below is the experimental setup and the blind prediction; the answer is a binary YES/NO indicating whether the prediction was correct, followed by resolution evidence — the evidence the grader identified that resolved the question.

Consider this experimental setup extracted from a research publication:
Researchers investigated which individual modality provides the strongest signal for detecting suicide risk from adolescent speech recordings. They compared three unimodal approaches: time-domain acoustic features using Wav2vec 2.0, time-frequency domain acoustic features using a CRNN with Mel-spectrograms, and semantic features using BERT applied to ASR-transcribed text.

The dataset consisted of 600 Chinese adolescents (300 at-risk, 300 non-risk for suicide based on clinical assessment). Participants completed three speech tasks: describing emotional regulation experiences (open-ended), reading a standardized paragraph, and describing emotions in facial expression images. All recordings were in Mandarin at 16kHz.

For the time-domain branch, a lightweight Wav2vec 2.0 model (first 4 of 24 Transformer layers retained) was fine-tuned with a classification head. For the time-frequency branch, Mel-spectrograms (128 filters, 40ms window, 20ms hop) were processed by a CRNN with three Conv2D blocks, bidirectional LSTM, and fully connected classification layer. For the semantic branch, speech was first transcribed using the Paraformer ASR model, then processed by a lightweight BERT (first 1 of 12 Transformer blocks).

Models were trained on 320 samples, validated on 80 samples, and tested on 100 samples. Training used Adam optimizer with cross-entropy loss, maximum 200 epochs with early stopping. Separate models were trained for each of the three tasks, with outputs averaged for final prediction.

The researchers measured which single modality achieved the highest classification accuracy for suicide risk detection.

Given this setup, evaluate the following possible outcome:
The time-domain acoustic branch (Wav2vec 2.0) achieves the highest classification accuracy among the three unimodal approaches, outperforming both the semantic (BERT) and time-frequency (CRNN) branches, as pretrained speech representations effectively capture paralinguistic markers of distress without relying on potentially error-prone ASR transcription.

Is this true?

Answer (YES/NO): YES